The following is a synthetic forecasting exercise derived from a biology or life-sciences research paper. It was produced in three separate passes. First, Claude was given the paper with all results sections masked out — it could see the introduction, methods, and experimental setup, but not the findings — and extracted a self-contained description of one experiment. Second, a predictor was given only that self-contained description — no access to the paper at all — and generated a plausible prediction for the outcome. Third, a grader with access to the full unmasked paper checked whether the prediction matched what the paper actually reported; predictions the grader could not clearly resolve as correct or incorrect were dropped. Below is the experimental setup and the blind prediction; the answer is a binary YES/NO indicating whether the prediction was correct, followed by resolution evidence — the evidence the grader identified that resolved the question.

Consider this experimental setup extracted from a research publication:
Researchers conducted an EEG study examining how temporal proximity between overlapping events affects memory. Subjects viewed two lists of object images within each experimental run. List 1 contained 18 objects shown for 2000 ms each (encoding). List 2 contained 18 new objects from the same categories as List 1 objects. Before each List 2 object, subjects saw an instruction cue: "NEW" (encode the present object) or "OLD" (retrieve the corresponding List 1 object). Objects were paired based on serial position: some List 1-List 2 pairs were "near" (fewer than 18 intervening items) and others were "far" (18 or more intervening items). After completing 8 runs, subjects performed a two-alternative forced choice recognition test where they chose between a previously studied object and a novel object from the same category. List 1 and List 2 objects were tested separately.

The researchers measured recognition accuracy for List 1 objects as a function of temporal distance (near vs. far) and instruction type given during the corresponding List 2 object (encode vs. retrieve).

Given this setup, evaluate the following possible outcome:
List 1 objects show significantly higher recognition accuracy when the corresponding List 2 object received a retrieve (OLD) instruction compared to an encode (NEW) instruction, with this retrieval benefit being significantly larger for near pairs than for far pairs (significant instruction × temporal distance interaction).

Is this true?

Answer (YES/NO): YES